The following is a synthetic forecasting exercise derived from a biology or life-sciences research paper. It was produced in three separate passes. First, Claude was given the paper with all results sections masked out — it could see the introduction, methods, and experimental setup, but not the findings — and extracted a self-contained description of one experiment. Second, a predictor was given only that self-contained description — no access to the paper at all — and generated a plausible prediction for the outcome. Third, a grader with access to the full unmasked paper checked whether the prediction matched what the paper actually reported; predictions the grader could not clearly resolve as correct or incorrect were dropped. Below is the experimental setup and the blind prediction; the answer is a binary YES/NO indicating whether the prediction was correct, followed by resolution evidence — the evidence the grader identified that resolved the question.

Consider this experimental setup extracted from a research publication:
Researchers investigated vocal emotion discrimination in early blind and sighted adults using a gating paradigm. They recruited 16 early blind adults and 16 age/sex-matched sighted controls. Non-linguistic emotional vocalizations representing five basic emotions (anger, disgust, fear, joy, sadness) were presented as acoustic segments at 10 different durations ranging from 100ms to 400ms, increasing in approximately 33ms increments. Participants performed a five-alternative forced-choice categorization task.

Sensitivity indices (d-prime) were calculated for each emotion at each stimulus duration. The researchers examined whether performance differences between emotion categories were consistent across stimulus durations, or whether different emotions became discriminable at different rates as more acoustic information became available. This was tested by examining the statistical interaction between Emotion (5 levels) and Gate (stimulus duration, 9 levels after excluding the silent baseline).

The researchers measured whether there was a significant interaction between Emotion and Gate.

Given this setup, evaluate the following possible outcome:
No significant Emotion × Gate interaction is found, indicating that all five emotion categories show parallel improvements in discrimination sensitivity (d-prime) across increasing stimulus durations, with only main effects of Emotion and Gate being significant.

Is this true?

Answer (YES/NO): NO